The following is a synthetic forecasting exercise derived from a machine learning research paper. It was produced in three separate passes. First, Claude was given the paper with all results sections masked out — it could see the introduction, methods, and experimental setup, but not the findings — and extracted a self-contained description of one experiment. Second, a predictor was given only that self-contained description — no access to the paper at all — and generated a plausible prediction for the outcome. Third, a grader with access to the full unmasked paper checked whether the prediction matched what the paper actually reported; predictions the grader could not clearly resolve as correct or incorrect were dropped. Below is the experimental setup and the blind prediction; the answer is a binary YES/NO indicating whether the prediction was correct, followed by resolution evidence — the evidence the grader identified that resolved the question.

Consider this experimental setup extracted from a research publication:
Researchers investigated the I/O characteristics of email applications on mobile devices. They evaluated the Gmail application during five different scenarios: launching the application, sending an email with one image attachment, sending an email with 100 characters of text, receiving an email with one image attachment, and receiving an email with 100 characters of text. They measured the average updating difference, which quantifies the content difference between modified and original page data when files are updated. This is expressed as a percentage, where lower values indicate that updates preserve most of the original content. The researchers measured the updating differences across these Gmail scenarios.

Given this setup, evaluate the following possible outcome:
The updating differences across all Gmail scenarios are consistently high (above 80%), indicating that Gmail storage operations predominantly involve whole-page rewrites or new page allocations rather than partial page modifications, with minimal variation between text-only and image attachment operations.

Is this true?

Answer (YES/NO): NO